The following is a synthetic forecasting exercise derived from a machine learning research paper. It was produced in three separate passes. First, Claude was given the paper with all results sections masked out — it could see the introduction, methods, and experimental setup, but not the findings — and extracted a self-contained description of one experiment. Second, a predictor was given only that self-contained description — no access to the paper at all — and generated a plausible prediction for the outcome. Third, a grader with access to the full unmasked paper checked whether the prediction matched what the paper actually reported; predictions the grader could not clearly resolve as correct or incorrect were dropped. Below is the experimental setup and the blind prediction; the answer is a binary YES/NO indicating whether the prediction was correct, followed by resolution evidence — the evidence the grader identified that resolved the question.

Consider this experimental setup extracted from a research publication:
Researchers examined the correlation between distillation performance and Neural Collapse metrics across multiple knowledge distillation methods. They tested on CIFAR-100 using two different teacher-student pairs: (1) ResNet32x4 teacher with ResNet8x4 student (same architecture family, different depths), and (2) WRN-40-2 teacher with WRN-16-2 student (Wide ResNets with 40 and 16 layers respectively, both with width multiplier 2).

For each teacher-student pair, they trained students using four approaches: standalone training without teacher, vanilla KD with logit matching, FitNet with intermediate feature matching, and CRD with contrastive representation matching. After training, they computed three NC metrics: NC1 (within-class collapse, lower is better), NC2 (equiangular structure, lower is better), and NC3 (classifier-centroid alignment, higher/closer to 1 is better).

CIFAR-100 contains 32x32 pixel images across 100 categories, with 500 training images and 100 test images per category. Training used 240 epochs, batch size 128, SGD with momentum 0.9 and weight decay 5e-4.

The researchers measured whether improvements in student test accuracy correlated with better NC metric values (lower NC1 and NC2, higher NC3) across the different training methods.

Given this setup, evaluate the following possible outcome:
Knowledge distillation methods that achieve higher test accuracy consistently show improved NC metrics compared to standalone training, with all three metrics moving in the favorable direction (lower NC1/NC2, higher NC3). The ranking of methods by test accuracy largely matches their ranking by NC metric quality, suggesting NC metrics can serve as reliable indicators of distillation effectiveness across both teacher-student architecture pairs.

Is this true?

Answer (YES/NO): YES